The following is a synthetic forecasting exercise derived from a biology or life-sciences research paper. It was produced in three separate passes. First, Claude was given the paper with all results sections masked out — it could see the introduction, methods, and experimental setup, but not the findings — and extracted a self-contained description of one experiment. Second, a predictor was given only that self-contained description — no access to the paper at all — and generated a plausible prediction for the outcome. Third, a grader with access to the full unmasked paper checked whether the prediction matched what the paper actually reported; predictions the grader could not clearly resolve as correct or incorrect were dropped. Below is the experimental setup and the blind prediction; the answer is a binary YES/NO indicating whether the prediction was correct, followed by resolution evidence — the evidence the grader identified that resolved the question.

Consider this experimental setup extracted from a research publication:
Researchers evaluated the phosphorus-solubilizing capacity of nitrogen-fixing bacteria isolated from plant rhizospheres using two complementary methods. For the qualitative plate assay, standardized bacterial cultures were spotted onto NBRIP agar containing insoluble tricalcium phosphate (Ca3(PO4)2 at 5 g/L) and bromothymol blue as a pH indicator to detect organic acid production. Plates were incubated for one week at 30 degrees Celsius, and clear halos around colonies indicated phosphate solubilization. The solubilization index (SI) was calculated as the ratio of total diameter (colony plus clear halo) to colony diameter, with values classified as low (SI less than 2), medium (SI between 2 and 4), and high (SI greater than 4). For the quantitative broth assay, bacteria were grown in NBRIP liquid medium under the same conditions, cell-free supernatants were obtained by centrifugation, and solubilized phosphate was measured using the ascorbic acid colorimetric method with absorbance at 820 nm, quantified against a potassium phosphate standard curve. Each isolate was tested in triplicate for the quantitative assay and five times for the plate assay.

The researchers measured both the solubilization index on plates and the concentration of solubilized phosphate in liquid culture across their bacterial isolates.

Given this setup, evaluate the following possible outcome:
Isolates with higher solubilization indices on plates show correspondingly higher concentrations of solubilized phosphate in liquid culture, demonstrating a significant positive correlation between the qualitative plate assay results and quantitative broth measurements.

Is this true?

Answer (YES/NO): NO